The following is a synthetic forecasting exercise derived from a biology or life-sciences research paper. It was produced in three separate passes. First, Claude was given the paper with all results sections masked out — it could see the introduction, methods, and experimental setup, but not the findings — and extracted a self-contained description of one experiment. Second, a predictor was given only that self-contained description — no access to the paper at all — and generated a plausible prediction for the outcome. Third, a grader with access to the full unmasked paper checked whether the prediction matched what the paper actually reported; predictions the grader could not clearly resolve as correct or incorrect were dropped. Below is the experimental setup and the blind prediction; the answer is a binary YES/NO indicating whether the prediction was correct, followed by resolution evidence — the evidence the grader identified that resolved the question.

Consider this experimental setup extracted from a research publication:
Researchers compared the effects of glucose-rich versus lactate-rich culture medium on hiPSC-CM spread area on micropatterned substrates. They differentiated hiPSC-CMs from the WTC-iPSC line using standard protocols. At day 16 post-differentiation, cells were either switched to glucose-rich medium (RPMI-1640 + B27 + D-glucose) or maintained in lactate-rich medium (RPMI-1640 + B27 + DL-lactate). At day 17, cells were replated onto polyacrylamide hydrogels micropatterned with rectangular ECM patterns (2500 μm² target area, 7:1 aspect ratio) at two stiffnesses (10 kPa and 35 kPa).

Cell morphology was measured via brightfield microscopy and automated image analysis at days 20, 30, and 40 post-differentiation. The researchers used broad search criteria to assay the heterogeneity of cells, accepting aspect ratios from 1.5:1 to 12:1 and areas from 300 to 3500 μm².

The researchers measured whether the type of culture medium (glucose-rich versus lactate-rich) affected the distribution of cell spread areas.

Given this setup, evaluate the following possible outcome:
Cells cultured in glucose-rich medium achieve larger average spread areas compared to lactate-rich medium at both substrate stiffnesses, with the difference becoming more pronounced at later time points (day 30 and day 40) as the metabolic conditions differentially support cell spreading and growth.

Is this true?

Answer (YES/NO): NO